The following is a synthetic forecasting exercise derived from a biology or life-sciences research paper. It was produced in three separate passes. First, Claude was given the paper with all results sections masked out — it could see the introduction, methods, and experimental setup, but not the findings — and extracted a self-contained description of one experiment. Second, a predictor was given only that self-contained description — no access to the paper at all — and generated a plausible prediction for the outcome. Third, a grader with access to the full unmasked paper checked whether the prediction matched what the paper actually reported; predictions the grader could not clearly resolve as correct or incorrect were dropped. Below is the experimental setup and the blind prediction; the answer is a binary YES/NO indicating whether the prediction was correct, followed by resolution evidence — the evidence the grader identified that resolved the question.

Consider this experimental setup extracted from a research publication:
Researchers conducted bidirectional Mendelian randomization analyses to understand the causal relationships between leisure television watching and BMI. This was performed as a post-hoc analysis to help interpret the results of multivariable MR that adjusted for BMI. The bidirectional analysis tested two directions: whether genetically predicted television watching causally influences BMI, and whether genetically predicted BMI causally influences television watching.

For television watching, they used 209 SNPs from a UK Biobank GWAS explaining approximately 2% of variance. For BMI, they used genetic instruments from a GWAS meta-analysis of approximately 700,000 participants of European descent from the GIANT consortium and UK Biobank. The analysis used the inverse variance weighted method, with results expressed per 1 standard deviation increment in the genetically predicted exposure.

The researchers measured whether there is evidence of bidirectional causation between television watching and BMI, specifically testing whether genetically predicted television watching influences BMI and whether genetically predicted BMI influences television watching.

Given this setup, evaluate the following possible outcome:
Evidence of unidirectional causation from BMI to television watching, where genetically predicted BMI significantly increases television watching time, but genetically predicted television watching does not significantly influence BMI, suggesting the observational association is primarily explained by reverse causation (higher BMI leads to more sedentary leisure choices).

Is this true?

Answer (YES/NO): NO